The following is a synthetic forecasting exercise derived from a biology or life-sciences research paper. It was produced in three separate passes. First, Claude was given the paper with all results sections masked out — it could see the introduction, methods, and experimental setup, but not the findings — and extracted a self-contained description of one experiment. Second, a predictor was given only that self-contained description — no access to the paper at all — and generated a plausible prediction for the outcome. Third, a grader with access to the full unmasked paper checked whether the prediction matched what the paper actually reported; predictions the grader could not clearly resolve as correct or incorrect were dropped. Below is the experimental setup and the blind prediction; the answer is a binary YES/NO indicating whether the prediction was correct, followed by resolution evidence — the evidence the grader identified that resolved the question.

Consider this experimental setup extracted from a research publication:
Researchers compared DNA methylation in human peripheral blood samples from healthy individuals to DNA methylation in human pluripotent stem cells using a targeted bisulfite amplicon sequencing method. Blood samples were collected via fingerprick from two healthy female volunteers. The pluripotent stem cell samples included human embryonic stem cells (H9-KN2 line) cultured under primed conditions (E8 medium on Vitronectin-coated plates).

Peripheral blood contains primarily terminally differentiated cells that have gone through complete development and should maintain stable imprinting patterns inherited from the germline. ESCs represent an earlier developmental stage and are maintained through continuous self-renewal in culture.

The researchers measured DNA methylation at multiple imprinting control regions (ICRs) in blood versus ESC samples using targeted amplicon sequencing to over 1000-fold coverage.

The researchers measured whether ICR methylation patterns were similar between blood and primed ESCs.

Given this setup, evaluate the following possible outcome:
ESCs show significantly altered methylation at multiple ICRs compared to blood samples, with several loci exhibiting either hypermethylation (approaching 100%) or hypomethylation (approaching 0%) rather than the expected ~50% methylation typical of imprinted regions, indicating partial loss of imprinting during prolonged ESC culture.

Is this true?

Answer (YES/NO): YES